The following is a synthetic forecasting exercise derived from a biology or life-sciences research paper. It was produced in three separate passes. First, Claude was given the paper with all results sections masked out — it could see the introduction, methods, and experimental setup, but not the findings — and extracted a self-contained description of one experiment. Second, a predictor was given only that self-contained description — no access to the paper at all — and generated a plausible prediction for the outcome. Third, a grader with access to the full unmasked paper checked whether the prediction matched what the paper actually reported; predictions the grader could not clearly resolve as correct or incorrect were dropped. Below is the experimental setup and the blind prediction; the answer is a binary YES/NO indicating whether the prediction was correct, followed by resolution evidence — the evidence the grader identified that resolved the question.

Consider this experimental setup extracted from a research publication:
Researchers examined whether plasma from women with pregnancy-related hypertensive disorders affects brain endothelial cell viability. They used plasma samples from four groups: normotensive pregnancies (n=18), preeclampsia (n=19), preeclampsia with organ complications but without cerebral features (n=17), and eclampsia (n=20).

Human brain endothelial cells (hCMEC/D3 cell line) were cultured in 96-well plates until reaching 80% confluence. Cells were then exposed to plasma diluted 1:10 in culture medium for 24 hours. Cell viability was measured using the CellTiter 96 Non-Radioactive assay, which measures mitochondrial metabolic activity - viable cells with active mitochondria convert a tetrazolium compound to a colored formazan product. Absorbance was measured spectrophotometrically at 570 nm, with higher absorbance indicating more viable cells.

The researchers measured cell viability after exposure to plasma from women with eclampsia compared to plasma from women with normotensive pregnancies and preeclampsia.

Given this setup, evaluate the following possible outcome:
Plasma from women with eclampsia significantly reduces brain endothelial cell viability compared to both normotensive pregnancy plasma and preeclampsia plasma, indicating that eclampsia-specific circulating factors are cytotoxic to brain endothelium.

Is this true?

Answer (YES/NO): NO